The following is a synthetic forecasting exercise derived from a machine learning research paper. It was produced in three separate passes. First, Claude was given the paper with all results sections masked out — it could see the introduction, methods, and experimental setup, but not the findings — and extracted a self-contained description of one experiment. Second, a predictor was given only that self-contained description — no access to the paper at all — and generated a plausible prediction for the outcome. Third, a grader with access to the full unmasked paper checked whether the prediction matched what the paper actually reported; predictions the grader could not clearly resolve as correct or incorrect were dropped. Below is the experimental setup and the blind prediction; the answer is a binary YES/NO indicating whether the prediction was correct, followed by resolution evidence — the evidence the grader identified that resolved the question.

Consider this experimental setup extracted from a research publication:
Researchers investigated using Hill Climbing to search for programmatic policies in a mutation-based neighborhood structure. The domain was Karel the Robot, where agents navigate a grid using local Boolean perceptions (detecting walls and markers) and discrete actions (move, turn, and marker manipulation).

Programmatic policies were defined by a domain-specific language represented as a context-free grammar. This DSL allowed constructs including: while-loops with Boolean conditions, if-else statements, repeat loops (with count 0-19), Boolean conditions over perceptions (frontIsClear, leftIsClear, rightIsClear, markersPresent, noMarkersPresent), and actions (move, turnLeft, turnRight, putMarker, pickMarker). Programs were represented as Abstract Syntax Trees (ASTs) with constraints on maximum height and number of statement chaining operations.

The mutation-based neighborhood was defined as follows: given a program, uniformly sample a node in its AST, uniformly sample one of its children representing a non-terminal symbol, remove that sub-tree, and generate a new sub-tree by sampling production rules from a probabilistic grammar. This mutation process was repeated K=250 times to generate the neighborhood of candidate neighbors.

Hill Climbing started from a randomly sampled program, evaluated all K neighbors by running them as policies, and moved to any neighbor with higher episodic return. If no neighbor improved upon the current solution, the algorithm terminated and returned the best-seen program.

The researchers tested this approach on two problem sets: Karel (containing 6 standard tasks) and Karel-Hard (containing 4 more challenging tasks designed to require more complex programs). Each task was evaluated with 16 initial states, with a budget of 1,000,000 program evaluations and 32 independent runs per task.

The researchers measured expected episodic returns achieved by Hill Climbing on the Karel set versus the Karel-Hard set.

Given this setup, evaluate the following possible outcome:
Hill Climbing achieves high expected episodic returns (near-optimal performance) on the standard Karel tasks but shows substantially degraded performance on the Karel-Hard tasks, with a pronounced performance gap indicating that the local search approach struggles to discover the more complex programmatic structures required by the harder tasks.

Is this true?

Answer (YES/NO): NO